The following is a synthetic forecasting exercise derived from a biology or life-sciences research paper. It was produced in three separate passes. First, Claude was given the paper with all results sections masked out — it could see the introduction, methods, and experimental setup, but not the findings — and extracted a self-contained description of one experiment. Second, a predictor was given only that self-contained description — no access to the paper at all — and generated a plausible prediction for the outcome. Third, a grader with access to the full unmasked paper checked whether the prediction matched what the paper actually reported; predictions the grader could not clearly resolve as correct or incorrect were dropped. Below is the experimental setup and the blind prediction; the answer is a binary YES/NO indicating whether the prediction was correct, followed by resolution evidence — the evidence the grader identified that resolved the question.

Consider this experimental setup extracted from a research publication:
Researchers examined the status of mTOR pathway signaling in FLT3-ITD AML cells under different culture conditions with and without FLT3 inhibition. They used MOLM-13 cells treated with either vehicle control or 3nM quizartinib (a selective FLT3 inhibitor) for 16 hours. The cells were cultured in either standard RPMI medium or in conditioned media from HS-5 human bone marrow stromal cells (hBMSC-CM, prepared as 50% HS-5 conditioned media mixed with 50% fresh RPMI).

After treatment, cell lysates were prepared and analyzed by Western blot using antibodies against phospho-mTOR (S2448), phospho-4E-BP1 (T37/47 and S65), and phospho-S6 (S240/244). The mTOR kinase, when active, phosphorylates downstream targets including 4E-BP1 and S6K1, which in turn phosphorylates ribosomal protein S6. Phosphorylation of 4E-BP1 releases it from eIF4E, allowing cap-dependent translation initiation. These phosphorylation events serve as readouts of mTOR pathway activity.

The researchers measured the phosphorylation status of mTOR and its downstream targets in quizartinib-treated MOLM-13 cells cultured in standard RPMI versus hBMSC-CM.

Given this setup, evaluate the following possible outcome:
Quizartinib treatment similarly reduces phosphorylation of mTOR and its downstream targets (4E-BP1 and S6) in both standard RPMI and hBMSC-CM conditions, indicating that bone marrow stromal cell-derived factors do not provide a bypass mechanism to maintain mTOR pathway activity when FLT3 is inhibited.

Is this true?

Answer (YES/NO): NO